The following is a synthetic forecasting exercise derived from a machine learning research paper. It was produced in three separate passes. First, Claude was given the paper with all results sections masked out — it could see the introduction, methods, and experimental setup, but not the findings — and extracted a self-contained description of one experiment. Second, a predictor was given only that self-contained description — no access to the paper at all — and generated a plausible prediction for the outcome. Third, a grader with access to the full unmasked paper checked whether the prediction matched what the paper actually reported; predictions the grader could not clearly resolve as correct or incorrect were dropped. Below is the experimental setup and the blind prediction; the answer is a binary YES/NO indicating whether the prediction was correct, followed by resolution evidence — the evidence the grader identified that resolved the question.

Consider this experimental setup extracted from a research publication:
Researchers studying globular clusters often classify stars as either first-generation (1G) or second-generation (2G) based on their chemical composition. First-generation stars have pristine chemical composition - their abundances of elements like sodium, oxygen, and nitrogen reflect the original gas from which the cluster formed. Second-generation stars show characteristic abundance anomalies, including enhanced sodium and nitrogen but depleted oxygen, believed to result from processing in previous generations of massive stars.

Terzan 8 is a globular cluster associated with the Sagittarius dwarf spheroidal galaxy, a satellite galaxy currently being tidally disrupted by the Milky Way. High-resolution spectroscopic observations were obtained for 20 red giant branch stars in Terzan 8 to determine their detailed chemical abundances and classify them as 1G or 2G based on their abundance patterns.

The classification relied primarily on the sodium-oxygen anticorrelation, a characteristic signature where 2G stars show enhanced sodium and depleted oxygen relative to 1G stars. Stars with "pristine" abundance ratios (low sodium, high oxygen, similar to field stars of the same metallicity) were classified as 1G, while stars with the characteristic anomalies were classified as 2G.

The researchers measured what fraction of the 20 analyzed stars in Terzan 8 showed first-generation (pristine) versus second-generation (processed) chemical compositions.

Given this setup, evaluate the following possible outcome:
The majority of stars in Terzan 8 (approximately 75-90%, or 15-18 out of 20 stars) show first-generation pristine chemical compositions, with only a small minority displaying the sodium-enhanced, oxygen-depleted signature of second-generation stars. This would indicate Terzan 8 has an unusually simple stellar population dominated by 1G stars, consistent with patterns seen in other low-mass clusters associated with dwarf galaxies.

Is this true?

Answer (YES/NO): NO